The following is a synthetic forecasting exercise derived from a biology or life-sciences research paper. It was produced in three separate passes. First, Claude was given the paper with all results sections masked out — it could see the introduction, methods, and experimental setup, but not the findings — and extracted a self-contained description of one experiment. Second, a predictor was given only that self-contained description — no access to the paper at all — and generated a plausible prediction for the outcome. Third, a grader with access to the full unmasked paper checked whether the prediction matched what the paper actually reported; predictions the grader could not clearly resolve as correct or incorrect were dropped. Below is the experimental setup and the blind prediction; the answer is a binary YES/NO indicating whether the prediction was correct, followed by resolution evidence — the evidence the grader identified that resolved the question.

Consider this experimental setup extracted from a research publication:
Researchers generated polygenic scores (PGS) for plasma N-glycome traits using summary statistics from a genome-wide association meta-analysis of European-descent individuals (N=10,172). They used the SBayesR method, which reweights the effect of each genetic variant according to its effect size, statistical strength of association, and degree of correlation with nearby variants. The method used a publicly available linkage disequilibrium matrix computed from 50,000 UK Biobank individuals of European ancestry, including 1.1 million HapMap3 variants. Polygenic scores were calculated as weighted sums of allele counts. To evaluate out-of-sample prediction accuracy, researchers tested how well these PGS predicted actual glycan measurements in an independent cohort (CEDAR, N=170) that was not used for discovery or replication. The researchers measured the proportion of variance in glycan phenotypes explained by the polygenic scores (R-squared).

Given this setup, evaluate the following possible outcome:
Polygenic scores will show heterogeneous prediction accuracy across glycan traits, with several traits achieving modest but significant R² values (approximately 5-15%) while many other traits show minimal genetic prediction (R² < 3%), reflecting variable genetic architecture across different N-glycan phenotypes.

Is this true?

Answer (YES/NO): NO